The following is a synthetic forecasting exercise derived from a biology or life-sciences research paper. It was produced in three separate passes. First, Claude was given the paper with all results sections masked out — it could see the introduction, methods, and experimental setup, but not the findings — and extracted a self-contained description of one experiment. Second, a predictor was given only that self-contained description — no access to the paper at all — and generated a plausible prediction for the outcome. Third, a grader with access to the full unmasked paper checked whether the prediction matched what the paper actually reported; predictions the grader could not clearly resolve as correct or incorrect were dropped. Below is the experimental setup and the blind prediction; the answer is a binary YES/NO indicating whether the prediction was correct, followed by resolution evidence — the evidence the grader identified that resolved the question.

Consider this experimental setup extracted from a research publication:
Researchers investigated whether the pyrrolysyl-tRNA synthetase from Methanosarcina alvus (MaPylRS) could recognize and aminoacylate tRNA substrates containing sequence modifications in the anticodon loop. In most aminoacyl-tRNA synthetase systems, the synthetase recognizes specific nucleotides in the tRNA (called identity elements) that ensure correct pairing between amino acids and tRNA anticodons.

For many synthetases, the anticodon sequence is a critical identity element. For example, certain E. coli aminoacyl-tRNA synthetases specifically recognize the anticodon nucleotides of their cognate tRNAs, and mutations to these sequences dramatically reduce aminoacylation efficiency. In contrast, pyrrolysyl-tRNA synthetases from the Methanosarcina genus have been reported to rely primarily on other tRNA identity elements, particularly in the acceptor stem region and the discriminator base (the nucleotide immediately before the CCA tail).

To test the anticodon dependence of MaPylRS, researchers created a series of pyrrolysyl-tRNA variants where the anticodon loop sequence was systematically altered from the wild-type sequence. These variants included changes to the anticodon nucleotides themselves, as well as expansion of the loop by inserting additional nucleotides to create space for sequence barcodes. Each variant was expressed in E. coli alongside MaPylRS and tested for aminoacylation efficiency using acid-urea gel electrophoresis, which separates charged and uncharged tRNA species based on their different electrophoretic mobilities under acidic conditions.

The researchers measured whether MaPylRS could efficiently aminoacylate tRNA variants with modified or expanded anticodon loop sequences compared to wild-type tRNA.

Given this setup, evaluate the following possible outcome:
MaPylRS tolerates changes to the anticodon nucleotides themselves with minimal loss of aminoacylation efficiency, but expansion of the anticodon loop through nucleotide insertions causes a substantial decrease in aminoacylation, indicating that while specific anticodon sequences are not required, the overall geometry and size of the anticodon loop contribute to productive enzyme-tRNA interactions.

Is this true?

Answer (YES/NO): NO